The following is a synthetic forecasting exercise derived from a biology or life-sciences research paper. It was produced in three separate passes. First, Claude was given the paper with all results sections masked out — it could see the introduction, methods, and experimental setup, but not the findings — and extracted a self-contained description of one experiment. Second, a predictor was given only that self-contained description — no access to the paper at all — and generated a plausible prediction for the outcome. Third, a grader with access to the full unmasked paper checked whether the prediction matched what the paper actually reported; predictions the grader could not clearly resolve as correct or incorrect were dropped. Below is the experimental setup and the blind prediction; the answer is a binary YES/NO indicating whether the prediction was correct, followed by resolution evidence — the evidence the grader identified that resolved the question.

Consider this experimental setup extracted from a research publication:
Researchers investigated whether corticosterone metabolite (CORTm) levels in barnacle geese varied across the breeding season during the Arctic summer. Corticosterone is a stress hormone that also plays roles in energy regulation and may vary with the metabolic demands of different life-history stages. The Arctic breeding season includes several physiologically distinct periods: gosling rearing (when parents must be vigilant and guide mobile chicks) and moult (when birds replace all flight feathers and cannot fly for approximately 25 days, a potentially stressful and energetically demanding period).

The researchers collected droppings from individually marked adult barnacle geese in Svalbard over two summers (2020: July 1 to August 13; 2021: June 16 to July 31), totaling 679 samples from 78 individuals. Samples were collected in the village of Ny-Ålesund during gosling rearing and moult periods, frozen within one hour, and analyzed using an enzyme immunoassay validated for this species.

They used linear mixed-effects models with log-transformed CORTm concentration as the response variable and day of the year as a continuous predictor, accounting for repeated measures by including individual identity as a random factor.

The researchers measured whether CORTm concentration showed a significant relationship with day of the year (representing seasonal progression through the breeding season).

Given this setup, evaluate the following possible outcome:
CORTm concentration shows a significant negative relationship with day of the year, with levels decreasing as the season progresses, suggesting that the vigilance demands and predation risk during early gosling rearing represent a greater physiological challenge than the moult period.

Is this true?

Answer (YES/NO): NO